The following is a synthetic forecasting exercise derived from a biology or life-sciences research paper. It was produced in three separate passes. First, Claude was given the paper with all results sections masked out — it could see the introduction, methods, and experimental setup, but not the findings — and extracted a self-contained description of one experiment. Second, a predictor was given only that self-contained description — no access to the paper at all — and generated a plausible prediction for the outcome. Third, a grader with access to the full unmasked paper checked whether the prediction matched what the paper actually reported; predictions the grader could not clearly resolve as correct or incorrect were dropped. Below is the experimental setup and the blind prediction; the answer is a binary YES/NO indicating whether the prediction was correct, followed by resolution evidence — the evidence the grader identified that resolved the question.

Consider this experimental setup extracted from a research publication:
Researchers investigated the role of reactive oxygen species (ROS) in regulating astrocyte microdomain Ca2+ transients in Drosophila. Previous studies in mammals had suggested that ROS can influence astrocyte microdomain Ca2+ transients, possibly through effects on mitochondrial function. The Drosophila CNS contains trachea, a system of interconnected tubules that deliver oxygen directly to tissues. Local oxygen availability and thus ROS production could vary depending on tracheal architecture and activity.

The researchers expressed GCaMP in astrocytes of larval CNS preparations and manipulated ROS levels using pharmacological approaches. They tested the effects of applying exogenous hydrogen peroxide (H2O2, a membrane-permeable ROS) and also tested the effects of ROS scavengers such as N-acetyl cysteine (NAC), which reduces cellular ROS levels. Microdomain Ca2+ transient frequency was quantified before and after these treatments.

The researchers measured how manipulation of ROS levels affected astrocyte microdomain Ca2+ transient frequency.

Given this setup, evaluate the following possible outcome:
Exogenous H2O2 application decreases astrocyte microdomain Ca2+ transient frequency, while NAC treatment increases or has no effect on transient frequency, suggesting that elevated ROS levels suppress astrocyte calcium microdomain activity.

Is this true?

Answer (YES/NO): NO